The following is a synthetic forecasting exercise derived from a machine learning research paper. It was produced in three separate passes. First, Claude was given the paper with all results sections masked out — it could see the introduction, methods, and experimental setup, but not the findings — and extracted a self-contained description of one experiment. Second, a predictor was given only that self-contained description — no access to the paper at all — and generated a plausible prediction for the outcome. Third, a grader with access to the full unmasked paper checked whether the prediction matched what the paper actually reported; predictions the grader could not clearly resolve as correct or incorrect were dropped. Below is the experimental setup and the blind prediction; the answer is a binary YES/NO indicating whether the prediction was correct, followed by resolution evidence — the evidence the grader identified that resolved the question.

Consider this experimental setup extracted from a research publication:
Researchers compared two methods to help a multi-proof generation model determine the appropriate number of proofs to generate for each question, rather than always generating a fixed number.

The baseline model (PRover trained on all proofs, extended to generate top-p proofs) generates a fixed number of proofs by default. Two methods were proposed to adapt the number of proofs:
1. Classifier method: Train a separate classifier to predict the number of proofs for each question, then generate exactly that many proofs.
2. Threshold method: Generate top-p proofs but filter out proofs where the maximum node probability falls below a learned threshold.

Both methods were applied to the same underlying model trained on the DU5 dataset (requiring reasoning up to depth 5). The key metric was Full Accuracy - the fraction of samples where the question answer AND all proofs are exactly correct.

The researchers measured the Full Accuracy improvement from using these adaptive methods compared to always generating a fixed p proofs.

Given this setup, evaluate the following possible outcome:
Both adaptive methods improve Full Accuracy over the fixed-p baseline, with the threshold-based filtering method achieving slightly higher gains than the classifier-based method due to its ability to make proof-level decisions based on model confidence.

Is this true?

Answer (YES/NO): NO